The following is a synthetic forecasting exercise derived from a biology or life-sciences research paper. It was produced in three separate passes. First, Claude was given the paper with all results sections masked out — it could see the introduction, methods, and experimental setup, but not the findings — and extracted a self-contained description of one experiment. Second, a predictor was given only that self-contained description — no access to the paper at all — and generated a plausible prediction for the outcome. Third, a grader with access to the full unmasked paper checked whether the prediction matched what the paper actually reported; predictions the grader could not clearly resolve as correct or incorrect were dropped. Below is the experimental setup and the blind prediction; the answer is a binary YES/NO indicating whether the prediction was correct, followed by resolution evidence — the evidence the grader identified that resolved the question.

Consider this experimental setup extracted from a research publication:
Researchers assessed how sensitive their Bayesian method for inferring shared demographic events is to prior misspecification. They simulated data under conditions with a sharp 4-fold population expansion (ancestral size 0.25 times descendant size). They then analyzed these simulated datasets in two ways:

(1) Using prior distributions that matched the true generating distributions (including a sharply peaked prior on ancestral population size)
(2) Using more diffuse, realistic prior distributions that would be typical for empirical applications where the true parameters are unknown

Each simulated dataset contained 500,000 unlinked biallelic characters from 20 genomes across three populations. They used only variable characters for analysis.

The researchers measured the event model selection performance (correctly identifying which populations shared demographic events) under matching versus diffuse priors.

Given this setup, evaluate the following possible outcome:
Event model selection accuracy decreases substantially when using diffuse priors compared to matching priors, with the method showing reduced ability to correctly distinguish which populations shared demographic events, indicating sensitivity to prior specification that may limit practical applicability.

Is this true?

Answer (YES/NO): YES